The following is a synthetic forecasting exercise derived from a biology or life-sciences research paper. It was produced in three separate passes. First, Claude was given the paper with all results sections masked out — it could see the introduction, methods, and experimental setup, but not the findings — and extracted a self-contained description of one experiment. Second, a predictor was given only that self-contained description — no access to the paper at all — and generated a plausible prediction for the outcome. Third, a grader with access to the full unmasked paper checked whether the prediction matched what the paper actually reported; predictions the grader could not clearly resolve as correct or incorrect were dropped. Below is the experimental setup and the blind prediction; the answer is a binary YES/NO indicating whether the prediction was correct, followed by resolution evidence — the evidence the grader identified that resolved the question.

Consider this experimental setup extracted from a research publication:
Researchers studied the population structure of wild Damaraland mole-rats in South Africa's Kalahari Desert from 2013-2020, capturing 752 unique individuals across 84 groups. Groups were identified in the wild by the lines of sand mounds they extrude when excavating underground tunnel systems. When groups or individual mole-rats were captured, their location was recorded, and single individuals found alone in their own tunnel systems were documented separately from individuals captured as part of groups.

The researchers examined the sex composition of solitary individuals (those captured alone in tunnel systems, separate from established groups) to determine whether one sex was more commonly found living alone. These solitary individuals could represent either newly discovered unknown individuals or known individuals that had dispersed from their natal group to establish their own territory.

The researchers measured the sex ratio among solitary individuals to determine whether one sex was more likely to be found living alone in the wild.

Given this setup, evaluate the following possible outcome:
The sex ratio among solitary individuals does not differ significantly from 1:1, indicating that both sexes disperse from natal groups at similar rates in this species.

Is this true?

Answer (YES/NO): NO